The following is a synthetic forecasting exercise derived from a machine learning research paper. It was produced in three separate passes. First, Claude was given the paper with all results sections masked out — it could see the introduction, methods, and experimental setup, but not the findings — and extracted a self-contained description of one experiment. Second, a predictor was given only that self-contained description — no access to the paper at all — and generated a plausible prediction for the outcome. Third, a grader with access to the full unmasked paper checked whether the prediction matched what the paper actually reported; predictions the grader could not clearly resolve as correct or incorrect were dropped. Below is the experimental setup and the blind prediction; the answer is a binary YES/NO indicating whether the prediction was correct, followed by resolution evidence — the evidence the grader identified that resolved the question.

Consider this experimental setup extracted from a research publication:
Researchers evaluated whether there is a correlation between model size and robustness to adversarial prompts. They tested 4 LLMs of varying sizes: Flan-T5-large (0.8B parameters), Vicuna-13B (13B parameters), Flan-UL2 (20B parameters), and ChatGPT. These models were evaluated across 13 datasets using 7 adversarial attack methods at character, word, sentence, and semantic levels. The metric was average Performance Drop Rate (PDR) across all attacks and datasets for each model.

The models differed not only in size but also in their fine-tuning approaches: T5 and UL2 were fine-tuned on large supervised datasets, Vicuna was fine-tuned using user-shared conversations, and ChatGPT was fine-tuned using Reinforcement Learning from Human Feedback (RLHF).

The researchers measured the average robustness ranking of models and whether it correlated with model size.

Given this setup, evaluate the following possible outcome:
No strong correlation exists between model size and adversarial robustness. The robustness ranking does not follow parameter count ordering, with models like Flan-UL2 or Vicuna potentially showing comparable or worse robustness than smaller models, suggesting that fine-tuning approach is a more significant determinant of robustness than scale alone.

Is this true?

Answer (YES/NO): YES